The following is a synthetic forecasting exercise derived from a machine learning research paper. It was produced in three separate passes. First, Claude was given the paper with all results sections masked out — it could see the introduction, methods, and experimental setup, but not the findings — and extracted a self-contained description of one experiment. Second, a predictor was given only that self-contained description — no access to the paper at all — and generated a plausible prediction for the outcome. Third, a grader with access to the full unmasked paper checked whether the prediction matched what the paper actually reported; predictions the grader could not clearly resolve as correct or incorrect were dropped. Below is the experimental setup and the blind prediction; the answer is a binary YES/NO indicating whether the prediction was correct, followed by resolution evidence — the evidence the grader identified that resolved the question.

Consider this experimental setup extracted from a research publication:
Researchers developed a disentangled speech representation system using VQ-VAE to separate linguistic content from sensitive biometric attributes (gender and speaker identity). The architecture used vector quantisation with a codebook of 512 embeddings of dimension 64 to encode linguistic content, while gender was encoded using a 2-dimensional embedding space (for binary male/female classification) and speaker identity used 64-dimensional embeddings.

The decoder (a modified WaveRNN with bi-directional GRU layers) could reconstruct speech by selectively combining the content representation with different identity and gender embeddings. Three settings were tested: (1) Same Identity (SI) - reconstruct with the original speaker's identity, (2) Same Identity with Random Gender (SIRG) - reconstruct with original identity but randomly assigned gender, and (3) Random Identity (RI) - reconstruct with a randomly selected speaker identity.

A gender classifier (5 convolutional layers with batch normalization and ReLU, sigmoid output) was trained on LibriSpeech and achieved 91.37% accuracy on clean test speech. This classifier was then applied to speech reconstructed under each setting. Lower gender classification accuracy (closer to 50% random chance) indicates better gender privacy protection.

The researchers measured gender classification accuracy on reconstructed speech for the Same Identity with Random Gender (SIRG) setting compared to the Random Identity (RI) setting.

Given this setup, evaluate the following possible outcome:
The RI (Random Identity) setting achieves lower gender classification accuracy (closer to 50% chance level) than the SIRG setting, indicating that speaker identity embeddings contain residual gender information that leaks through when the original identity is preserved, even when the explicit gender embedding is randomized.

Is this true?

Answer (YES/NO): YES